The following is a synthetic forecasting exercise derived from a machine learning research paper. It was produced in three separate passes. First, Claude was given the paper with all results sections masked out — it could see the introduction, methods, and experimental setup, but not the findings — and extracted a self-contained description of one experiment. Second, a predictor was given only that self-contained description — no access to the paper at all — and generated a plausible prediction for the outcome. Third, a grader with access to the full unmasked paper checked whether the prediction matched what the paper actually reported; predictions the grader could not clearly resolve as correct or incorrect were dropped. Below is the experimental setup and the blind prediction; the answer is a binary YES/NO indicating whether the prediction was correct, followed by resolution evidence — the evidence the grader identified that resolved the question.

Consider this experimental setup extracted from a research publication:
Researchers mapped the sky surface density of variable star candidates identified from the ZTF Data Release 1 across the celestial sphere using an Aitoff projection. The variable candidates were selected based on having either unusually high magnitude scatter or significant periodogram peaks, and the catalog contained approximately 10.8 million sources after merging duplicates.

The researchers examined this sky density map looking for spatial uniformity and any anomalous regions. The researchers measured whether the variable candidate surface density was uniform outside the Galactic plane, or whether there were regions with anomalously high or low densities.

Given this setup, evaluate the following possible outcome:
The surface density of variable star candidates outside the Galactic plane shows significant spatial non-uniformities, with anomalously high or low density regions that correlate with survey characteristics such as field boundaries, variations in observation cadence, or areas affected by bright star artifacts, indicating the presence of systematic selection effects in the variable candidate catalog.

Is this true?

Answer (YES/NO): YES